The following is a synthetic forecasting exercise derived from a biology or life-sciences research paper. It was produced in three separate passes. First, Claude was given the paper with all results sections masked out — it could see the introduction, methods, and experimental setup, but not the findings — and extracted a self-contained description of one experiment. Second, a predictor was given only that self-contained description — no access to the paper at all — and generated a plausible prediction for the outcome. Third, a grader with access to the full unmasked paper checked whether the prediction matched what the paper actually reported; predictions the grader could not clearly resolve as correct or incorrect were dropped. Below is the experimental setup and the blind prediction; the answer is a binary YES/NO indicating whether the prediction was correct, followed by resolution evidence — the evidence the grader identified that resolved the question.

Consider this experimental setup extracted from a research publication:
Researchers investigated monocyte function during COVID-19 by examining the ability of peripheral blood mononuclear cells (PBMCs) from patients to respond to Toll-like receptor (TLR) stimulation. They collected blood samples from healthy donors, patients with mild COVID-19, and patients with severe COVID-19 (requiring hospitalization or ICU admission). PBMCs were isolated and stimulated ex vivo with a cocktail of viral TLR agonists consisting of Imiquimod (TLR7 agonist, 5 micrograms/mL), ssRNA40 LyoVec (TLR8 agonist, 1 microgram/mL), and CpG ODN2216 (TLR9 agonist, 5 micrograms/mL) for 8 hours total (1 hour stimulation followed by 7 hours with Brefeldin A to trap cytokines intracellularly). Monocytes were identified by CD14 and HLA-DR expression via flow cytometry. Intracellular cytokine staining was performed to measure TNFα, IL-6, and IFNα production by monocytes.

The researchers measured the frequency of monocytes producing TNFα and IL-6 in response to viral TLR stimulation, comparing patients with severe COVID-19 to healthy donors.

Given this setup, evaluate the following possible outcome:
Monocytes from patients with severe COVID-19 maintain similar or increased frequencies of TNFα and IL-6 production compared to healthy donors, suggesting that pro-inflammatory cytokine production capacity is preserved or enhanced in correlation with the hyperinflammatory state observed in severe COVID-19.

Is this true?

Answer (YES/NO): NO